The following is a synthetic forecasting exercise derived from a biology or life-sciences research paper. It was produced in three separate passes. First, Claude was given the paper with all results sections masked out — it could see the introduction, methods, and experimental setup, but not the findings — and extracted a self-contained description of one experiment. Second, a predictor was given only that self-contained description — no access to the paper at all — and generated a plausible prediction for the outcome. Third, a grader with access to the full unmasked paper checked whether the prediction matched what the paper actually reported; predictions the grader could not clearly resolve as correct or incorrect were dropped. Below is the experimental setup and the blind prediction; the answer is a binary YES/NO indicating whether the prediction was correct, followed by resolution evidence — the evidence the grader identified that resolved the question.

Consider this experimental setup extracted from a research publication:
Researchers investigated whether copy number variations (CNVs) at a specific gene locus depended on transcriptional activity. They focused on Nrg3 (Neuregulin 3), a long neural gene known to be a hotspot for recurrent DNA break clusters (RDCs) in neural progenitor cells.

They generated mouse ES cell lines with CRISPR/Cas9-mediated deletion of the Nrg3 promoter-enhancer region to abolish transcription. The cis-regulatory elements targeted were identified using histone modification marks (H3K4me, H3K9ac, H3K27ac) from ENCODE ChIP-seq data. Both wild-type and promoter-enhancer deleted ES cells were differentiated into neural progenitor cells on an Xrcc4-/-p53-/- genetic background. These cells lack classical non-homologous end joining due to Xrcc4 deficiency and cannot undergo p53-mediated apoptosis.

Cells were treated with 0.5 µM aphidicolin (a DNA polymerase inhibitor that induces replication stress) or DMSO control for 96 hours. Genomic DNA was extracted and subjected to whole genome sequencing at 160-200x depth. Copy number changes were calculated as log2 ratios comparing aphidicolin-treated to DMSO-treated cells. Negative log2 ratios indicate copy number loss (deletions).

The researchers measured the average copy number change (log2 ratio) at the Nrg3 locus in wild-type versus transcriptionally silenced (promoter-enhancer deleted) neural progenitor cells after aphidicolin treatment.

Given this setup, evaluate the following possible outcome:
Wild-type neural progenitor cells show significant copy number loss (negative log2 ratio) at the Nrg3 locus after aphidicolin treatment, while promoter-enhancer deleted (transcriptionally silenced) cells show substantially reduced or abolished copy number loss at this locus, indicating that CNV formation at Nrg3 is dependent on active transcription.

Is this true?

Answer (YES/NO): YES